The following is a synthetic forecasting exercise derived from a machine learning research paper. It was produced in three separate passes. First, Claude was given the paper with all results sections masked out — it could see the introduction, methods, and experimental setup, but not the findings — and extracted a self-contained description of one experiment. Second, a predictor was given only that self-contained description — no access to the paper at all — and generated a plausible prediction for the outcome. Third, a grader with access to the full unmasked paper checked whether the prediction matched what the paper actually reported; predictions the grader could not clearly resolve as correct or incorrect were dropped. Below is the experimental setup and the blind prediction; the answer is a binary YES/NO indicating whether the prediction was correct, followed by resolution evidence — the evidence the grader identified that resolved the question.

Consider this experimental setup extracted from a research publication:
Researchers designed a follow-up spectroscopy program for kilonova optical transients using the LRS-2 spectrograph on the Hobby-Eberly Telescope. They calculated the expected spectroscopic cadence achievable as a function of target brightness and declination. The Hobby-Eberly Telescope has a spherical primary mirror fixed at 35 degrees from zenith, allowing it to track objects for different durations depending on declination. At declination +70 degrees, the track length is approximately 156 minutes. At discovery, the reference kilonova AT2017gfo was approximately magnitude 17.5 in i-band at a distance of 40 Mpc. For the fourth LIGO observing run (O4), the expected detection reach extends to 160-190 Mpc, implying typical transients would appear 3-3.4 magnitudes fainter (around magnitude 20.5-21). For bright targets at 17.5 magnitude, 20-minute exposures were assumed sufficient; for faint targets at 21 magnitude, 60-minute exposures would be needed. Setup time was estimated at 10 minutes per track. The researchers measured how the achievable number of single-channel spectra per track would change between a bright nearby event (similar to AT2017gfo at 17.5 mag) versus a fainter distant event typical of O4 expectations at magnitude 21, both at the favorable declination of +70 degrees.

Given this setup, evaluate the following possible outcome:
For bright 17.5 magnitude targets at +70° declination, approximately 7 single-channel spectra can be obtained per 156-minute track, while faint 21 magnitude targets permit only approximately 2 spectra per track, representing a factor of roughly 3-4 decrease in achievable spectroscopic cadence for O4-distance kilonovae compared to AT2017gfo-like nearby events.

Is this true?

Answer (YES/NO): YES